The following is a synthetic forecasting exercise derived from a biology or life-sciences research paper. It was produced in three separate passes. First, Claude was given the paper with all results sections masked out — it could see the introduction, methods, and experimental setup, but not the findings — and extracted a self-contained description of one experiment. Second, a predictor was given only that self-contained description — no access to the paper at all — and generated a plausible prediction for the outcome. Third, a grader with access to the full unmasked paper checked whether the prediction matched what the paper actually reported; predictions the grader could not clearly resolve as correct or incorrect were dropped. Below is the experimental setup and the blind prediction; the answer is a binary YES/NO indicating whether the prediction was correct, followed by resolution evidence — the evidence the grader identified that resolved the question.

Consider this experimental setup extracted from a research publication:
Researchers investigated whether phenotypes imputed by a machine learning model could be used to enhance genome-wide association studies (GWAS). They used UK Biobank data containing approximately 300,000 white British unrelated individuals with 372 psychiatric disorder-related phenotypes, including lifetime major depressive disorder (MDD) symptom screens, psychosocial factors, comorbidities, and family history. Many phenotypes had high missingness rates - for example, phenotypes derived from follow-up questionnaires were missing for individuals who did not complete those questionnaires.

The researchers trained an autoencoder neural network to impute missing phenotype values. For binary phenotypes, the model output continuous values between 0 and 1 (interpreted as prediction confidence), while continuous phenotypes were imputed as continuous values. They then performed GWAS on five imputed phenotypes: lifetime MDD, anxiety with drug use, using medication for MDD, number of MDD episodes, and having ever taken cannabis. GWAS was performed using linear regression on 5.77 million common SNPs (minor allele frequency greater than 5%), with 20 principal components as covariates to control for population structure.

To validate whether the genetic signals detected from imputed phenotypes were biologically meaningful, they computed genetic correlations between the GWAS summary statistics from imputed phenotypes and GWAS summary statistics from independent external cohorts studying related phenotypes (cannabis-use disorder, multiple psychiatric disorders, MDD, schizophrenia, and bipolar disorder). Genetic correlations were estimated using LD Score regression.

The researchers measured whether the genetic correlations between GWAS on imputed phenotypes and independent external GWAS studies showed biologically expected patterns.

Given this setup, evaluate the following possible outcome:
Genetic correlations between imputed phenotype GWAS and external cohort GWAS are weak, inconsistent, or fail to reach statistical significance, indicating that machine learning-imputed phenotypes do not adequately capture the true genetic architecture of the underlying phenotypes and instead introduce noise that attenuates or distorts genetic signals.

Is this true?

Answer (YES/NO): NO